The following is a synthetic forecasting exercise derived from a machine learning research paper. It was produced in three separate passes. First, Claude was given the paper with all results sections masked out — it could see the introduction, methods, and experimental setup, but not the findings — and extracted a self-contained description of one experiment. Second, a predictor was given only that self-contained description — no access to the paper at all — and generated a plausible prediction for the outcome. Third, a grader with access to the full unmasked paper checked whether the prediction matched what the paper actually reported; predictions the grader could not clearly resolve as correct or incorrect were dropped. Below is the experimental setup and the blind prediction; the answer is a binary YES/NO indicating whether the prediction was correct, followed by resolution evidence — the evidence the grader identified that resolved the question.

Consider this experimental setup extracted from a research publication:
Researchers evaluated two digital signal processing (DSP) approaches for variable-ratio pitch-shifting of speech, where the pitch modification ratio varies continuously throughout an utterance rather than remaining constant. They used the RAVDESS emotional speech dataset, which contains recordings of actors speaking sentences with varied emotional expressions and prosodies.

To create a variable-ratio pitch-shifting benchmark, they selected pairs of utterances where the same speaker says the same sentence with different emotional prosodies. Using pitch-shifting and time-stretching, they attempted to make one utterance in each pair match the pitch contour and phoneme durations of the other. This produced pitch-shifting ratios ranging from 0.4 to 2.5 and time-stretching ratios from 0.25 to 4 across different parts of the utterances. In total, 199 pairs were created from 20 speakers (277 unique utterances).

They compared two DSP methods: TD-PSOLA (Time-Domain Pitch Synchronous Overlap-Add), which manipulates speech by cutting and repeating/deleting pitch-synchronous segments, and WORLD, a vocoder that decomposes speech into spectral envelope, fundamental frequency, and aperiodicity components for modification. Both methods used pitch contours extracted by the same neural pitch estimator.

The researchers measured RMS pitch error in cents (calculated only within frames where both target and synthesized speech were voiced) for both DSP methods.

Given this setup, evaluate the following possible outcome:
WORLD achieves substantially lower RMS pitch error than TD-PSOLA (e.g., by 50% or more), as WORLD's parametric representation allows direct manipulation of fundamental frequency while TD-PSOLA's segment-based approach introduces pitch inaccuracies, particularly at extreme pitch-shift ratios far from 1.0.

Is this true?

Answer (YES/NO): NO